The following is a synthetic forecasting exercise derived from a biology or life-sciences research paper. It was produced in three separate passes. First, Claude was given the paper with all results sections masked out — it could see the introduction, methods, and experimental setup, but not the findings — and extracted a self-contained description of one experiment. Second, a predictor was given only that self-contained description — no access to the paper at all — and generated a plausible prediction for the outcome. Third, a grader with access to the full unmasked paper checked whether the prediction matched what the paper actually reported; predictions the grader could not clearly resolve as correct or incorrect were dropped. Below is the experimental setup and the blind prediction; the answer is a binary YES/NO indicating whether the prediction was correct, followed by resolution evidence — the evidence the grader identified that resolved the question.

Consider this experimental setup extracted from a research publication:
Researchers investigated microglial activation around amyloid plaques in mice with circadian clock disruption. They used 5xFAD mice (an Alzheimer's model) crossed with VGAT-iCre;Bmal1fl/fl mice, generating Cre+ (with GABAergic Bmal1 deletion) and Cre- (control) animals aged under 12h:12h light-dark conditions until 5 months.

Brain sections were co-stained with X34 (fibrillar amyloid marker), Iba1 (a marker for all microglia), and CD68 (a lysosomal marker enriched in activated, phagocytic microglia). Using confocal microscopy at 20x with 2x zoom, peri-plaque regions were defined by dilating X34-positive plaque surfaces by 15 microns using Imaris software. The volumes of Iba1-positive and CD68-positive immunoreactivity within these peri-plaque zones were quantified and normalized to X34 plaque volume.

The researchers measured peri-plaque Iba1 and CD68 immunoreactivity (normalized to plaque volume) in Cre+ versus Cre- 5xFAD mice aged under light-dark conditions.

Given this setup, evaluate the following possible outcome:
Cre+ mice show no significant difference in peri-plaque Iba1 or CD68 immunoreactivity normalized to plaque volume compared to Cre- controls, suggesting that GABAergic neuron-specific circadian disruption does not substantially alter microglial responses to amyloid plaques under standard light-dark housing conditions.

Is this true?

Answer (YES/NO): YES